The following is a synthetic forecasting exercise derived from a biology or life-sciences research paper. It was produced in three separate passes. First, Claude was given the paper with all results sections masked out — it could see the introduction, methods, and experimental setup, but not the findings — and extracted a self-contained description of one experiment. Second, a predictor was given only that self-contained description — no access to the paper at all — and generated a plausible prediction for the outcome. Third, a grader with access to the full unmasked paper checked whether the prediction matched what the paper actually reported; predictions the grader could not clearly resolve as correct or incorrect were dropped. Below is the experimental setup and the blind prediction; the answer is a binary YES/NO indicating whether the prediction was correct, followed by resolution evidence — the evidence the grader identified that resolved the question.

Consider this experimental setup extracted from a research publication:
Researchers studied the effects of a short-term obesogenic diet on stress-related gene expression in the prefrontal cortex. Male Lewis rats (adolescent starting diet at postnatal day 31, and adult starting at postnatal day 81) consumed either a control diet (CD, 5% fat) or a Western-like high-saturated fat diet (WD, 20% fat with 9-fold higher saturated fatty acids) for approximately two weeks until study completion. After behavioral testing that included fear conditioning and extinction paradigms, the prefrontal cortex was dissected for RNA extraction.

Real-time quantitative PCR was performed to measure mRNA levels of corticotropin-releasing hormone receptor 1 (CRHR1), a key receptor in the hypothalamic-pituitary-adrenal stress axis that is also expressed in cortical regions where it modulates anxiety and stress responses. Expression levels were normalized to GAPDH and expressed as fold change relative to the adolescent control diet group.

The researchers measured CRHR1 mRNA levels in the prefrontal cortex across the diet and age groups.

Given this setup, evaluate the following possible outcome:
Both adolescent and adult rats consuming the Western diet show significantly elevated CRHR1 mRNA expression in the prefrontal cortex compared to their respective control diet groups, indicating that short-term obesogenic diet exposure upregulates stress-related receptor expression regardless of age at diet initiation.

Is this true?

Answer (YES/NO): YES